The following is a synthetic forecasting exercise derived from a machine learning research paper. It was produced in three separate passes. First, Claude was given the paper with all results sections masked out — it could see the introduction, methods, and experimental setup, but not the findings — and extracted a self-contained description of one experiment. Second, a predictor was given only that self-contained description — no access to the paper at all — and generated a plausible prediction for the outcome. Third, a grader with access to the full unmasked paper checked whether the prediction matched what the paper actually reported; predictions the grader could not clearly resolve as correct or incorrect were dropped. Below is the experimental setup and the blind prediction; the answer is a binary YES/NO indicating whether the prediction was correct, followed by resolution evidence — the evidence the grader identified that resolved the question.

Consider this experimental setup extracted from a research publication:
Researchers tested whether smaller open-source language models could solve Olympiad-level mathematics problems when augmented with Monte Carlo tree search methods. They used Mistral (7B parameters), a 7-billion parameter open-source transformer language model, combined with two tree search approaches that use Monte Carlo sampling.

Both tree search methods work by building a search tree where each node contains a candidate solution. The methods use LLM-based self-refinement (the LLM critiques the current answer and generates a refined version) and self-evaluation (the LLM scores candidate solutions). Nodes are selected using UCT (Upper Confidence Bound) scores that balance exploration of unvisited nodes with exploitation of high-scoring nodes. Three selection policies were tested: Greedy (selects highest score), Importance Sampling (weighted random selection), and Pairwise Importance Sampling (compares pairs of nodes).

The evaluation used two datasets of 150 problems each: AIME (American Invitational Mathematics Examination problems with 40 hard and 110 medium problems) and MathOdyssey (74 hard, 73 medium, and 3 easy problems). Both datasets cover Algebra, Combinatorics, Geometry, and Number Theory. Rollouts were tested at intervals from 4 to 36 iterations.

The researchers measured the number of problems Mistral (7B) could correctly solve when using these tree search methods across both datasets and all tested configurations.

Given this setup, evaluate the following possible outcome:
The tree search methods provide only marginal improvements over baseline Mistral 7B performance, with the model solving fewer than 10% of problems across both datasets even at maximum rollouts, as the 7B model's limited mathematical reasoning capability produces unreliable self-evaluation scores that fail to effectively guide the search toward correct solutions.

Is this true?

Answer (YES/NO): NO